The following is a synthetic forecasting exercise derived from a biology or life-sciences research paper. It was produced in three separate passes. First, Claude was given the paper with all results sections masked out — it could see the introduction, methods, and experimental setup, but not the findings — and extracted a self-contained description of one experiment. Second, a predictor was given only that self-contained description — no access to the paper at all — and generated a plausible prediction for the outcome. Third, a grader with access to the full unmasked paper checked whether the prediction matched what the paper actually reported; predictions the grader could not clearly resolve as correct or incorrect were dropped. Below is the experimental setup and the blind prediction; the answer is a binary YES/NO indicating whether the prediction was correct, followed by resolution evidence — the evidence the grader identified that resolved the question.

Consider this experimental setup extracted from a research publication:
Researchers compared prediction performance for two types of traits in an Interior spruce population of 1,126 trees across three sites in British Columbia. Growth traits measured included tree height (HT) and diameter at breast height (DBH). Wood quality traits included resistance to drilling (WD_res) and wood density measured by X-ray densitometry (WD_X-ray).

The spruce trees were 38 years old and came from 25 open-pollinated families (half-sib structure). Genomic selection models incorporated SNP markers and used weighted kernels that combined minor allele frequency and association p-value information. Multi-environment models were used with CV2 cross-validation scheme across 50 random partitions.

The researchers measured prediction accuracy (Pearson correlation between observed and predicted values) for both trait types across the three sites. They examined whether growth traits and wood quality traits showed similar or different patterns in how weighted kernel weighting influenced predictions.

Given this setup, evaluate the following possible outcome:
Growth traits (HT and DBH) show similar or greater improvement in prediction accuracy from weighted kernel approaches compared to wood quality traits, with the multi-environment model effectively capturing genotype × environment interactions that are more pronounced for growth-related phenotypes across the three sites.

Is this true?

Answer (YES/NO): NO